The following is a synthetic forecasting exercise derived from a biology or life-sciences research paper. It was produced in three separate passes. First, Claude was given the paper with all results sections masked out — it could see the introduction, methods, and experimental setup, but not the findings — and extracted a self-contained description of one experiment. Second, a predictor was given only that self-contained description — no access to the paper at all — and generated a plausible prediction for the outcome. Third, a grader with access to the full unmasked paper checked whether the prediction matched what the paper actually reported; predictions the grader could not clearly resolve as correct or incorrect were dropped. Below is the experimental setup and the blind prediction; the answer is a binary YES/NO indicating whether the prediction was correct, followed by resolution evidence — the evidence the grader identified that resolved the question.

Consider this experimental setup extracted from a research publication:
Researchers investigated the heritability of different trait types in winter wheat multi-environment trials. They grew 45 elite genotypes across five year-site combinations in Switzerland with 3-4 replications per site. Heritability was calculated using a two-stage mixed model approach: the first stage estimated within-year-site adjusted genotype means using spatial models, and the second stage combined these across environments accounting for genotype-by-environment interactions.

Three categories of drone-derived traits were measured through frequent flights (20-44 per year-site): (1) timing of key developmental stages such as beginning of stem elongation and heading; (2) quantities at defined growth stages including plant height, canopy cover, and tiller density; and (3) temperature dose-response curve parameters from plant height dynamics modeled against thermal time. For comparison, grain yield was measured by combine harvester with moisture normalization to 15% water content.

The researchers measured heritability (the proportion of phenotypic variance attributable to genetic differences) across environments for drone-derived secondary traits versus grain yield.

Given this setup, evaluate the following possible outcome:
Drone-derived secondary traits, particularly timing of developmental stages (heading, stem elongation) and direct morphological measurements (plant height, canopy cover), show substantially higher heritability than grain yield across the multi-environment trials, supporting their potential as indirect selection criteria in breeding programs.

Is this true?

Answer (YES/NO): NO